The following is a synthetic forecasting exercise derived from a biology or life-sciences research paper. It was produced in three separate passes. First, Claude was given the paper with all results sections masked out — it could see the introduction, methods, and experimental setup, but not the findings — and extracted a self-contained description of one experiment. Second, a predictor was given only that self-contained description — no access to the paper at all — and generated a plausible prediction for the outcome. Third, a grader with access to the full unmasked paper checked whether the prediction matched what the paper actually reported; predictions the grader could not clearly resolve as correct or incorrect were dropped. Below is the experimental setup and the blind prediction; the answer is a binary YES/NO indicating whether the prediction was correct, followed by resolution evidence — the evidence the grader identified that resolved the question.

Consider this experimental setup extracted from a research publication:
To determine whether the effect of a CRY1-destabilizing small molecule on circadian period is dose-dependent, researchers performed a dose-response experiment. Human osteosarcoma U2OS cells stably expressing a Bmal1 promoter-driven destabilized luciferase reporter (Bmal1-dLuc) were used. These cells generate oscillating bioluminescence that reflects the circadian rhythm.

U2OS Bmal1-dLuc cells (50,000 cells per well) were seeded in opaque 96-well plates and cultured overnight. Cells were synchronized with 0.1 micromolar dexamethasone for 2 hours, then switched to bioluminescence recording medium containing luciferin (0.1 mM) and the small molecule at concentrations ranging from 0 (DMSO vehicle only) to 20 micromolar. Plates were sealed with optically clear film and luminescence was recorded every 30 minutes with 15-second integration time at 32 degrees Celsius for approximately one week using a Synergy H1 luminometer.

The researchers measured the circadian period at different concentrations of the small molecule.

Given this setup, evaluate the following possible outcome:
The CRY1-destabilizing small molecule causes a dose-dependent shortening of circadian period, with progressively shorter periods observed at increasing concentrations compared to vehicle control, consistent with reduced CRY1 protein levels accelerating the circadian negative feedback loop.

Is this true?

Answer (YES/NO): NO